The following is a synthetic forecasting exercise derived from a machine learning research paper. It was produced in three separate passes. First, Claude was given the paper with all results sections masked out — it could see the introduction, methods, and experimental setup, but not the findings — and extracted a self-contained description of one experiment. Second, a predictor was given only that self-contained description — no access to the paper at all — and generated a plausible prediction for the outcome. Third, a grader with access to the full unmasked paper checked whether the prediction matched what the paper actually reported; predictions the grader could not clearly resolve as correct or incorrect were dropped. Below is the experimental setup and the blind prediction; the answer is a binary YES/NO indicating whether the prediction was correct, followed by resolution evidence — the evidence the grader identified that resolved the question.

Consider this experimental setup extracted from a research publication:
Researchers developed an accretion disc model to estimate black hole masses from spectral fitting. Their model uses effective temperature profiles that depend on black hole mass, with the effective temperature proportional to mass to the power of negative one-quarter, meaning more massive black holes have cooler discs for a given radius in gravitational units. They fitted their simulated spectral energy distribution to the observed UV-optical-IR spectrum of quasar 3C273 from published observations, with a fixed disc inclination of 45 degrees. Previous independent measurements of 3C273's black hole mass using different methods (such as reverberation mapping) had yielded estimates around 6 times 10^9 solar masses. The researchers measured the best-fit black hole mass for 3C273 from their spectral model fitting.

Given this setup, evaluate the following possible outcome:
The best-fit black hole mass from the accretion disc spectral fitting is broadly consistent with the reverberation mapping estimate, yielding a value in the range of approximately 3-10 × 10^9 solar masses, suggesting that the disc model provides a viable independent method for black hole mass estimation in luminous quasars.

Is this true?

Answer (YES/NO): NO